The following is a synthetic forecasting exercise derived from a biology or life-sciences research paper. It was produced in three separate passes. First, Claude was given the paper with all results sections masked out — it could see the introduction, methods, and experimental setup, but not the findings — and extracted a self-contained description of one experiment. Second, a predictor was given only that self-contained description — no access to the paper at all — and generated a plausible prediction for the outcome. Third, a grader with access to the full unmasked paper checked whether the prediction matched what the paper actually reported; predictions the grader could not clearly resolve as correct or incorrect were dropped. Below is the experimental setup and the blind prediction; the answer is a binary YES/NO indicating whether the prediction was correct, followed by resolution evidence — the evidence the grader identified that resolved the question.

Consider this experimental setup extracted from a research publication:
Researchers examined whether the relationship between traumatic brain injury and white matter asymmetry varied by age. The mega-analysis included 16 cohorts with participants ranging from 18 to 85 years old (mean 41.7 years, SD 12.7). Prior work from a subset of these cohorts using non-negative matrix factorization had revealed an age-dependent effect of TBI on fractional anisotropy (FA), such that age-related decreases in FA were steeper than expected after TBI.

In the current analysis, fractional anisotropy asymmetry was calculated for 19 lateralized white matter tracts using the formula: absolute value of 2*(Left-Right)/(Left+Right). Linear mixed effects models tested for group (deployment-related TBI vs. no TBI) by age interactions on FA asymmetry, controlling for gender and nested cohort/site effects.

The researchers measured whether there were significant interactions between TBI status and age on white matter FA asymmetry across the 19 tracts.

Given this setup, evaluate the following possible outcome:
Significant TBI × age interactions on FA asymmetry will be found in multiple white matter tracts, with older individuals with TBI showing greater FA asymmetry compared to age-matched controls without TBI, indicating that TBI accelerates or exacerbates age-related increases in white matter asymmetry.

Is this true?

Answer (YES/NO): NO